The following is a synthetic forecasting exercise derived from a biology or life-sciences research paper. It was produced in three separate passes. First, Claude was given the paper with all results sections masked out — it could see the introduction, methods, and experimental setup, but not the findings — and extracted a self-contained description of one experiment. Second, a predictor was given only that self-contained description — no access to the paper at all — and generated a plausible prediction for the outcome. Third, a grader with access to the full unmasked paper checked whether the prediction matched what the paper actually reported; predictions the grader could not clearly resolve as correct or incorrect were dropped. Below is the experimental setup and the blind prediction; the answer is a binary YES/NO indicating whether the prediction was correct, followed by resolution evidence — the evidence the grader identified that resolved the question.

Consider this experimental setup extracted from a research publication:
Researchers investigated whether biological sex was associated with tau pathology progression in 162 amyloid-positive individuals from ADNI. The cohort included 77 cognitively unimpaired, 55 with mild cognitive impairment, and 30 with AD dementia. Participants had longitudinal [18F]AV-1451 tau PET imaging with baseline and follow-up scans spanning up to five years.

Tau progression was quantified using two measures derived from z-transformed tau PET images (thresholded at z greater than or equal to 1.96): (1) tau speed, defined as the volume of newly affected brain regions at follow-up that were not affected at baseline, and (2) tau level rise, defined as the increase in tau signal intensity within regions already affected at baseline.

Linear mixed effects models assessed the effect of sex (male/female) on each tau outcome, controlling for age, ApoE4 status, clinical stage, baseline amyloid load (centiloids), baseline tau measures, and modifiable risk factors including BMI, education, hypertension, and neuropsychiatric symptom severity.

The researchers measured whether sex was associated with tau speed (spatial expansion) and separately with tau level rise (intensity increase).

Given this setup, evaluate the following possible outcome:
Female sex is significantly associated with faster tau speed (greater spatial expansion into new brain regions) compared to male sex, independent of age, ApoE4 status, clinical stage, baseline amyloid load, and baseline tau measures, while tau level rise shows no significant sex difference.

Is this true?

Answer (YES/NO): NO